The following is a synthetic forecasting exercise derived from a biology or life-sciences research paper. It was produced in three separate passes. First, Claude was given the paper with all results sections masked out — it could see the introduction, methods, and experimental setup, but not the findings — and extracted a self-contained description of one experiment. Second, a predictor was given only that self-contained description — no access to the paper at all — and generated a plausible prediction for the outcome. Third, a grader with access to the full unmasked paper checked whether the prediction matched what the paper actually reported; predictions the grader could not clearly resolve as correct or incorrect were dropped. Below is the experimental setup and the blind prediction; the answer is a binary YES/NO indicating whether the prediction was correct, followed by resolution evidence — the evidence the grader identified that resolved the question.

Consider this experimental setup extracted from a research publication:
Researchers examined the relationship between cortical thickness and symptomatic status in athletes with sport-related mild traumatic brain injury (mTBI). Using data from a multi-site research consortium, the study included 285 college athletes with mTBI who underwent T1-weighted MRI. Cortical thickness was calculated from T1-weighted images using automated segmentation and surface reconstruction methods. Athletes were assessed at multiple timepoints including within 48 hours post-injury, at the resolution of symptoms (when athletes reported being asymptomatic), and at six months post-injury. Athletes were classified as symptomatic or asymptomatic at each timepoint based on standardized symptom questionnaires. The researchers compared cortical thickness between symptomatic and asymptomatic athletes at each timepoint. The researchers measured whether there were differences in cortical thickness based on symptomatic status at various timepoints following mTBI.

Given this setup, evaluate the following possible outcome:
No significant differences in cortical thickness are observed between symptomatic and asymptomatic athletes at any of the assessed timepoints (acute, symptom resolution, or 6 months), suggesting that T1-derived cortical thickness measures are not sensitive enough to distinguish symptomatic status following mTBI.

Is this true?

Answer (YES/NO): YES